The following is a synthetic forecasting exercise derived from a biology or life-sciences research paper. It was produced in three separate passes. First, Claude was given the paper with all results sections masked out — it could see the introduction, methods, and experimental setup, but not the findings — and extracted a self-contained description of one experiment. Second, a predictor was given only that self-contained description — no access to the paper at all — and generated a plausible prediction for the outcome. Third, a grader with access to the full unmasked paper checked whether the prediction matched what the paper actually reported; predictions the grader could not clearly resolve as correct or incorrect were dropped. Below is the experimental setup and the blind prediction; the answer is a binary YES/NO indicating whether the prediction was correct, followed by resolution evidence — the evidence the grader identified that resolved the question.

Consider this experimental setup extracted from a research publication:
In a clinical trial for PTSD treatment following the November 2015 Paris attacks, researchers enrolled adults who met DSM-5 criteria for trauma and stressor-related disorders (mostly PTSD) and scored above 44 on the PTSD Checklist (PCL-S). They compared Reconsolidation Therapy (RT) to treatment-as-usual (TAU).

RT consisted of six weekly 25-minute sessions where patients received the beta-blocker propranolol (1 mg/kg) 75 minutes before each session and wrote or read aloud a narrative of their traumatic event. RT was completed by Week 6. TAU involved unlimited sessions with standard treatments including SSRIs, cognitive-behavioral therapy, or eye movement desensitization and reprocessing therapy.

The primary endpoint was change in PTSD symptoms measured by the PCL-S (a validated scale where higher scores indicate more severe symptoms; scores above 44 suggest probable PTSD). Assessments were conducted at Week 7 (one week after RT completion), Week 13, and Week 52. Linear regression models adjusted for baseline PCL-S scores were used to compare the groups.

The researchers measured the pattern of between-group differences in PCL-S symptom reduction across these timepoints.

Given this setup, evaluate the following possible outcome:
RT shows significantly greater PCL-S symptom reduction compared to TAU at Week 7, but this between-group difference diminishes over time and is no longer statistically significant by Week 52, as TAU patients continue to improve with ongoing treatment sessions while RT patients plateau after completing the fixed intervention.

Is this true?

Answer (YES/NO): NO